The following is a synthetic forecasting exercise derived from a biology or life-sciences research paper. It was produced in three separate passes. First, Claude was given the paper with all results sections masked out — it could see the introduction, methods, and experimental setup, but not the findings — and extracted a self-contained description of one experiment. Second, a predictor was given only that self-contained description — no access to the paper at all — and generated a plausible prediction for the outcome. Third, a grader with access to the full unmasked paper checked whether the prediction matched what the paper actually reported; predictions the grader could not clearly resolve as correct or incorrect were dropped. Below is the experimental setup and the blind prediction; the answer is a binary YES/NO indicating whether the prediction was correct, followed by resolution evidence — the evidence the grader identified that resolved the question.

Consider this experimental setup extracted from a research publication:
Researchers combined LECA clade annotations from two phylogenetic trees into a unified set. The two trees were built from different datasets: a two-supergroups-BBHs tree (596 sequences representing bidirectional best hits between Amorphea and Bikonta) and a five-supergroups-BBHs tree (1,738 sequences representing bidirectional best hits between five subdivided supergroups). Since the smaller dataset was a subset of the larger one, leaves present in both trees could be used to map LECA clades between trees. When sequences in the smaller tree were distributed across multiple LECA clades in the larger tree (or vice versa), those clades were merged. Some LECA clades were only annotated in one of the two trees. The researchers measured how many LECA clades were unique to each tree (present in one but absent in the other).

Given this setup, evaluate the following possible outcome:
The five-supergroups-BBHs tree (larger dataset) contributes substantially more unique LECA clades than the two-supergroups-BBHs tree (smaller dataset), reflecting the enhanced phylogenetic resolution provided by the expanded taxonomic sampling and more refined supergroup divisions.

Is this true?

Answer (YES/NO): NO